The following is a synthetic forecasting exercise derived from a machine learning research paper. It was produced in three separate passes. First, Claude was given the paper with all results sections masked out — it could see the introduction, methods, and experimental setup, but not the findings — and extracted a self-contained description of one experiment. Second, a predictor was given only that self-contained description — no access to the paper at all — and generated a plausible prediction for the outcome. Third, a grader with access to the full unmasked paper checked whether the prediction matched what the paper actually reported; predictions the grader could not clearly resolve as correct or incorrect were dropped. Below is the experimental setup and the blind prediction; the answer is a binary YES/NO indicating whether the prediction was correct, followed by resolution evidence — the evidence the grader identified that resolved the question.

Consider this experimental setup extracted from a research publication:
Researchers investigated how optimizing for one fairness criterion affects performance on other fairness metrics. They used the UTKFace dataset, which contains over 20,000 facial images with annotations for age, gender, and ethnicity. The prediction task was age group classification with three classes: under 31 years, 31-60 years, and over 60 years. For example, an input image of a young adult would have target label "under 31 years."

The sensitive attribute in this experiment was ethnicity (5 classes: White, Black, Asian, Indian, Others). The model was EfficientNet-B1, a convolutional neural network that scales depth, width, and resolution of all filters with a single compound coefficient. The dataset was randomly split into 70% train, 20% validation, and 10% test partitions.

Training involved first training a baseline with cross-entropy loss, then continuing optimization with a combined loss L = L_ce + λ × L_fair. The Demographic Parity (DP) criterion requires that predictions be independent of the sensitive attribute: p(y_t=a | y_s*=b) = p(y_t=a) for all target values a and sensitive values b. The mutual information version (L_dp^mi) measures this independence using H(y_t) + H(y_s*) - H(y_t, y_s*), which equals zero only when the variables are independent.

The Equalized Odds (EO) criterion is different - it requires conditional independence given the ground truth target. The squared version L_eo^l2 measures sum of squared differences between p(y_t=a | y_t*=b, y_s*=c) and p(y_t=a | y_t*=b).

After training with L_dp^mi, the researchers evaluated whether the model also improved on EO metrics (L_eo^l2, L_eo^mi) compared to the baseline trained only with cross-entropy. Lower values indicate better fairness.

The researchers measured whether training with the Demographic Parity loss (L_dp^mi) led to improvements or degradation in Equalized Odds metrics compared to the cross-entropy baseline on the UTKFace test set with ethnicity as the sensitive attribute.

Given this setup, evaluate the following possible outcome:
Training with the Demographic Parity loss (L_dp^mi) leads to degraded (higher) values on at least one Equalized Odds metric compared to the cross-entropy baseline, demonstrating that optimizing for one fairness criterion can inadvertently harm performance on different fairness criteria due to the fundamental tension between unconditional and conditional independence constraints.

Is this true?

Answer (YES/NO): NO